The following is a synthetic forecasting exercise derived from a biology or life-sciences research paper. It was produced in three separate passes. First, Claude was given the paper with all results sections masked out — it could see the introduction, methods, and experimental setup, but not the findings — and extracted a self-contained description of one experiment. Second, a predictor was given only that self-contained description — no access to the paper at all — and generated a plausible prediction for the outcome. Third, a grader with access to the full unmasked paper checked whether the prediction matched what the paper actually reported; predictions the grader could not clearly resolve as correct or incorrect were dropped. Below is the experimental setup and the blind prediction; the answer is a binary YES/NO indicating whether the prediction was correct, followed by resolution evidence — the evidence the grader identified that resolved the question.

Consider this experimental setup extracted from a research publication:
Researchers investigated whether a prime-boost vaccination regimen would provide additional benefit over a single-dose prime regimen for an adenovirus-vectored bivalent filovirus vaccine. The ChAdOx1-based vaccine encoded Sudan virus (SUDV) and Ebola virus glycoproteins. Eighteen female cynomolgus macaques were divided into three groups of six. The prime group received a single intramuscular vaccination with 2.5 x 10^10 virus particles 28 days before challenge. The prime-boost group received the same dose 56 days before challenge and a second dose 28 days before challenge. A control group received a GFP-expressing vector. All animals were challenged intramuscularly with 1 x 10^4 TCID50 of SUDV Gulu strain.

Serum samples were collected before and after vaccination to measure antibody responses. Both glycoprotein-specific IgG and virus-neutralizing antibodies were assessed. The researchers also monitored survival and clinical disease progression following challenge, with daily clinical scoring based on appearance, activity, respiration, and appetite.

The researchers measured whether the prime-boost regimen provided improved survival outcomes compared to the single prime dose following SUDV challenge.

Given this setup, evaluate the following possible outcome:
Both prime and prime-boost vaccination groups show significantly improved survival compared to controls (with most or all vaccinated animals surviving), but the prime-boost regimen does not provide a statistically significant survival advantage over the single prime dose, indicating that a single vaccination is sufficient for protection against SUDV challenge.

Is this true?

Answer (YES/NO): NO